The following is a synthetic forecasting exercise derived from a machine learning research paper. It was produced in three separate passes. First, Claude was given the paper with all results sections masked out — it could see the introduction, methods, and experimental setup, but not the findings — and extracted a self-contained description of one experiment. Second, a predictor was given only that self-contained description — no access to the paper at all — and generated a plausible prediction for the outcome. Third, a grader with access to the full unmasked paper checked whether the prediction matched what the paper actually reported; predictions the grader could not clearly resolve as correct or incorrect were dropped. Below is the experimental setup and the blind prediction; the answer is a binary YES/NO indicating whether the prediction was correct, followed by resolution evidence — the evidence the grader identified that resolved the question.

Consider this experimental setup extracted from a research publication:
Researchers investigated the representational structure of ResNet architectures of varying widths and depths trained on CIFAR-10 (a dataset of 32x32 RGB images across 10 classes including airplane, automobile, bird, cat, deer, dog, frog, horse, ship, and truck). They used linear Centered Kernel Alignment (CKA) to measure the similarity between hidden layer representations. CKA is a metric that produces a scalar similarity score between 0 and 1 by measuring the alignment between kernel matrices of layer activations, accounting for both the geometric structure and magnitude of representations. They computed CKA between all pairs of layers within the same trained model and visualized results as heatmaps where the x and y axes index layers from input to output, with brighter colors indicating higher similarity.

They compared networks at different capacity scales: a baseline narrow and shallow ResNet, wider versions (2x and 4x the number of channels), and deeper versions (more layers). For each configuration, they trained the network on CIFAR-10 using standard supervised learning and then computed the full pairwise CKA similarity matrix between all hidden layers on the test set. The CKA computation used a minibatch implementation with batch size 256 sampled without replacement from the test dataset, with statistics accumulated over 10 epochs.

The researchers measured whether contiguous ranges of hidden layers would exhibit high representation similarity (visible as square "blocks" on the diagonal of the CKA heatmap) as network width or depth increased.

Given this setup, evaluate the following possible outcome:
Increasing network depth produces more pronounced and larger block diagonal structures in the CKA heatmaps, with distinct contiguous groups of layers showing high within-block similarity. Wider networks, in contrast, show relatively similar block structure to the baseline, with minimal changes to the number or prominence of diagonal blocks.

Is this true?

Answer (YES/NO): NO